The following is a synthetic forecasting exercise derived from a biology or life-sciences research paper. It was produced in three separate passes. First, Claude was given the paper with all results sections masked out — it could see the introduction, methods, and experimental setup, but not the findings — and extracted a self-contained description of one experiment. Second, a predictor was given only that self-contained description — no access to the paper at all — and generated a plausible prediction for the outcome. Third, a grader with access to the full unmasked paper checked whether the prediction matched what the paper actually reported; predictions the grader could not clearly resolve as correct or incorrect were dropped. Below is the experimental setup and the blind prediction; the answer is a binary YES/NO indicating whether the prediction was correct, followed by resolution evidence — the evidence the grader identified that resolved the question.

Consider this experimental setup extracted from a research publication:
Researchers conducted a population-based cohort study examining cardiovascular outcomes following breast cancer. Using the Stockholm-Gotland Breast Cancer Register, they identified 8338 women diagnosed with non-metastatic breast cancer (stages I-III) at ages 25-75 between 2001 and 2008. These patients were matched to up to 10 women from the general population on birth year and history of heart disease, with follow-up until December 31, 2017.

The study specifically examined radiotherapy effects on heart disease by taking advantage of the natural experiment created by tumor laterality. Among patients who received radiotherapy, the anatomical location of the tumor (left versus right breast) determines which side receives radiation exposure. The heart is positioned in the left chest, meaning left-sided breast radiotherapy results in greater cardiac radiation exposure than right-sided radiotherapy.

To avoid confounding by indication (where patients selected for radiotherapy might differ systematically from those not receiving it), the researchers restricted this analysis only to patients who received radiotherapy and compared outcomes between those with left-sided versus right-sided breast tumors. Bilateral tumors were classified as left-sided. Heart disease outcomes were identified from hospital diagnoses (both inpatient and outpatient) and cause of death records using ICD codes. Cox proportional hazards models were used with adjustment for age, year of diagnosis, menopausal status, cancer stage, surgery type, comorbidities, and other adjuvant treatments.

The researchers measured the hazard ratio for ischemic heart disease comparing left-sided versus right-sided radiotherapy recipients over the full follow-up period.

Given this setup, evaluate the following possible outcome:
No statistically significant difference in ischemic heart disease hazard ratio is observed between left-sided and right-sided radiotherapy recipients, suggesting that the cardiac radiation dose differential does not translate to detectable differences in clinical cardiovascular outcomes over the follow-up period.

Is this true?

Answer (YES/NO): YES